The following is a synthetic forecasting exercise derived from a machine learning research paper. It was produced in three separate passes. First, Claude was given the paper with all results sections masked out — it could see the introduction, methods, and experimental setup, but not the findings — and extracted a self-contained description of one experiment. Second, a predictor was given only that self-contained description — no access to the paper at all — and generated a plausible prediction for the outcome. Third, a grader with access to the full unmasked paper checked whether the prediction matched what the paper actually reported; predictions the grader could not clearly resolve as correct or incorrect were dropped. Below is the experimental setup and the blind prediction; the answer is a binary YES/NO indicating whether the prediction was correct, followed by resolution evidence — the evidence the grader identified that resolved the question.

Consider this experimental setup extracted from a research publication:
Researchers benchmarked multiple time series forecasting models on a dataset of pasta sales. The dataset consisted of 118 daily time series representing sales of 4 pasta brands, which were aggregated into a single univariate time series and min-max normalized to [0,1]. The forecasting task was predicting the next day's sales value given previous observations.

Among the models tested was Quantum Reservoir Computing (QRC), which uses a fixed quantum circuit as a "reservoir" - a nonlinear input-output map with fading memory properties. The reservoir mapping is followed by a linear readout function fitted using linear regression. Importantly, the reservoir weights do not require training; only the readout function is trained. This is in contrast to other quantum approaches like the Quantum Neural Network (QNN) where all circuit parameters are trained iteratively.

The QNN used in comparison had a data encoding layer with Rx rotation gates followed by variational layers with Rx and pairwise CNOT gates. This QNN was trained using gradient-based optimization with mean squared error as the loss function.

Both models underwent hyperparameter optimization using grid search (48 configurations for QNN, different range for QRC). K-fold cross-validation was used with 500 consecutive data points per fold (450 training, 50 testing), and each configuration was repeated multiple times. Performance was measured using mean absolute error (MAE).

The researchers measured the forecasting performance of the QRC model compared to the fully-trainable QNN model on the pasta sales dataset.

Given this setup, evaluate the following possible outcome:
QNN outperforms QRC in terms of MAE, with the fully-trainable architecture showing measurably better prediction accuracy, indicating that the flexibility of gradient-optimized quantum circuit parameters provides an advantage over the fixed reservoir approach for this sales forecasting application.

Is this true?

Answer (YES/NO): YES